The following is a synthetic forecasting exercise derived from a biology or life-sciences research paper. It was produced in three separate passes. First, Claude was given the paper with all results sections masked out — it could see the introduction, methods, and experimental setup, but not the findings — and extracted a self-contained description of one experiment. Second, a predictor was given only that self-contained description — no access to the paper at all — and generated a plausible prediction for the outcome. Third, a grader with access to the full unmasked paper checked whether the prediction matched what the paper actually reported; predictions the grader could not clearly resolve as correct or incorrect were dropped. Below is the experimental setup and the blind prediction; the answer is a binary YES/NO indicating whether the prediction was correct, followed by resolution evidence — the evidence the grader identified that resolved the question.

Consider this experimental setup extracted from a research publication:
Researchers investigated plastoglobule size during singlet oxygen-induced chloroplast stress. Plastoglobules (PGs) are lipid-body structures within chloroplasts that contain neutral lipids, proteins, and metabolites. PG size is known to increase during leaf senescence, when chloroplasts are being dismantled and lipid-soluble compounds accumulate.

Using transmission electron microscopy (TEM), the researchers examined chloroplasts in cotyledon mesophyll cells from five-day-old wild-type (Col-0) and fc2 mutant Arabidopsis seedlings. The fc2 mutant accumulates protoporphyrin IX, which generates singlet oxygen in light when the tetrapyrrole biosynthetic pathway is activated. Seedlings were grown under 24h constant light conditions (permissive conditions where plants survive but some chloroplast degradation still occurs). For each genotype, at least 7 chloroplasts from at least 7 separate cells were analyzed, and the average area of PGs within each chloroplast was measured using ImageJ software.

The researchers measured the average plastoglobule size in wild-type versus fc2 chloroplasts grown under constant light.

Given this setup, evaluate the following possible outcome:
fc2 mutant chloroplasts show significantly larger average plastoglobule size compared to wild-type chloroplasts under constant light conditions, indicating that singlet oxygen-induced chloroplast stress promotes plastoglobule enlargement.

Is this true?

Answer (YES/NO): YES